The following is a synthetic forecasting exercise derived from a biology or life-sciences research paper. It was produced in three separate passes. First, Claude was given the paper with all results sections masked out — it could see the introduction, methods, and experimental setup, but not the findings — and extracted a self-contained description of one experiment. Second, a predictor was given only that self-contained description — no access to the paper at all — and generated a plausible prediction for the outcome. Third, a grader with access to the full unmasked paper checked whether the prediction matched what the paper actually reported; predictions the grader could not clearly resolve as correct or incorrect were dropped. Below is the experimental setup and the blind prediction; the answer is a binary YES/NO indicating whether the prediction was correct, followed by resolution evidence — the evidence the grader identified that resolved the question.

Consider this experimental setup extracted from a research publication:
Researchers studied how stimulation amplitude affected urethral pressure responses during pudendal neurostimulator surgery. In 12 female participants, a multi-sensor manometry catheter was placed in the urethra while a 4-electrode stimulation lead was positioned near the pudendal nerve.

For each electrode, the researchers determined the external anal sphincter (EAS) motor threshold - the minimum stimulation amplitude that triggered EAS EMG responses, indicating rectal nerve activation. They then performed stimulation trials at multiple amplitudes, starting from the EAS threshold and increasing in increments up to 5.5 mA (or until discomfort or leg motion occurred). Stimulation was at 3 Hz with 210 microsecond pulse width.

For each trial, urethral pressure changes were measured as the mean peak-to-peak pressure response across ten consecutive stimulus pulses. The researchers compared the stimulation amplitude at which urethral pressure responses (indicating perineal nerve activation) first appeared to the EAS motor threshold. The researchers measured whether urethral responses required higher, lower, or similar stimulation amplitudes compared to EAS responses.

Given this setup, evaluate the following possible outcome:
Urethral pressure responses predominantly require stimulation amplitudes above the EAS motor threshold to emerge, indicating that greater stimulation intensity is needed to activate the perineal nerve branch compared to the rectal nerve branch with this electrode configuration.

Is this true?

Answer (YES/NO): YES